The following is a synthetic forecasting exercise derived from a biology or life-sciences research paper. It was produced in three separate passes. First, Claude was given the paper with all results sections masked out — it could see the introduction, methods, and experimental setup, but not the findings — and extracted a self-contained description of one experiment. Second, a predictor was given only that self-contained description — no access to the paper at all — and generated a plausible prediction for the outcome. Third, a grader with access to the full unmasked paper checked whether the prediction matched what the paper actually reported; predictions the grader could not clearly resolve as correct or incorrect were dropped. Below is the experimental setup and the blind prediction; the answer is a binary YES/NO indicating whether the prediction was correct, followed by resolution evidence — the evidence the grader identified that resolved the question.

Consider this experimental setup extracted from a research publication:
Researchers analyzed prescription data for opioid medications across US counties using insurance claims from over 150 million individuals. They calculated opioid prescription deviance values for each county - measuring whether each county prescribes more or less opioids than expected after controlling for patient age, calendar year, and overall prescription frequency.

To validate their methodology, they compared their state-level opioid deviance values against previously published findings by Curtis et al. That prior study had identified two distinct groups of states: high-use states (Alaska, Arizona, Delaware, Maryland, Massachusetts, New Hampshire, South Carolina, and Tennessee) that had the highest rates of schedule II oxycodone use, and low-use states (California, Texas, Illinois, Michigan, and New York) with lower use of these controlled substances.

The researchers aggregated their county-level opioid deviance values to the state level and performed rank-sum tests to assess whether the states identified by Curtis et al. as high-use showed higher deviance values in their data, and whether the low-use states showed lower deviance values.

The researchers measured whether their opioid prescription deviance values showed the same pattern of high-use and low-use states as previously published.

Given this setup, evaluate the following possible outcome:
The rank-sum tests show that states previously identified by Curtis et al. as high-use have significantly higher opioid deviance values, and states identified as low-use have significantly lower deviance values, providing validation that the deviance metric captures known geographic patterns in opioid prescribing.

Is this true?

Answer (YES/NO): YES